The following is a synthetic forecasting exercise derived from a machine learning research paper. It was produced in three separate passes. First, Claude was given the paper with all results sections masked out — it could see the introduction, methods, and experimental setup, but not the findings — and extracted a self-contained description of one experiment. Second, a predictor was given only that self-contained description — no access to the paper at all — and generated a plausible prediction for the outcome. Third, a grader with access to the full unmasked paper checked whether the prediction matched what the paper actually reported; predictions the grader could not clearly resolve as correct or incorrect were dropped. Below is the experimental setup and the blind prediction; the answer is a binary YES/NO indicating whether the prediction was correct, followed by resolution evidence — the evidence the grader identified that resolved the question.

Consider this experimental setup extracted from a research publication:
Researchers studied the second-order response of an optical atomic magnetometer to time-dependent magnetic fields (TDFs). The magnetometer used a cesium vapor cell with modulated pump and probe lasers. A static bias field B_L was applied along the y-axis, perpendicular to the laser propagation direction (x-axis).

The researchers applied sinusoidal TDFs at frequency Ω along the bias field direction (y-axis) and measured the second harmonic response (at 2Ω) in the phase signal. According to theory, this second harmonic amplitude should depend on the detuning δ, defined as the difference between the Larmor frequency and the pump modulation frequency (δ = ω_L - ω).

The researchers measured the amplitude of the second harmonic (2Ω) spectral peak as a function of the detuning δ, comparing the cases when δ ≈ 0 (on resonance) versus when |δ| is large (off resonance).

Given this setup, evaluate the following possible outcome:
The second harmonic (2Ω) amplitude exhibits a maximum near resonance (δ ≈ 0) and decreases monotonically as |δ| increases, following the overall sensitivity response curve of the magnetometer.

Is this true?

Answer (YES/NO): NO